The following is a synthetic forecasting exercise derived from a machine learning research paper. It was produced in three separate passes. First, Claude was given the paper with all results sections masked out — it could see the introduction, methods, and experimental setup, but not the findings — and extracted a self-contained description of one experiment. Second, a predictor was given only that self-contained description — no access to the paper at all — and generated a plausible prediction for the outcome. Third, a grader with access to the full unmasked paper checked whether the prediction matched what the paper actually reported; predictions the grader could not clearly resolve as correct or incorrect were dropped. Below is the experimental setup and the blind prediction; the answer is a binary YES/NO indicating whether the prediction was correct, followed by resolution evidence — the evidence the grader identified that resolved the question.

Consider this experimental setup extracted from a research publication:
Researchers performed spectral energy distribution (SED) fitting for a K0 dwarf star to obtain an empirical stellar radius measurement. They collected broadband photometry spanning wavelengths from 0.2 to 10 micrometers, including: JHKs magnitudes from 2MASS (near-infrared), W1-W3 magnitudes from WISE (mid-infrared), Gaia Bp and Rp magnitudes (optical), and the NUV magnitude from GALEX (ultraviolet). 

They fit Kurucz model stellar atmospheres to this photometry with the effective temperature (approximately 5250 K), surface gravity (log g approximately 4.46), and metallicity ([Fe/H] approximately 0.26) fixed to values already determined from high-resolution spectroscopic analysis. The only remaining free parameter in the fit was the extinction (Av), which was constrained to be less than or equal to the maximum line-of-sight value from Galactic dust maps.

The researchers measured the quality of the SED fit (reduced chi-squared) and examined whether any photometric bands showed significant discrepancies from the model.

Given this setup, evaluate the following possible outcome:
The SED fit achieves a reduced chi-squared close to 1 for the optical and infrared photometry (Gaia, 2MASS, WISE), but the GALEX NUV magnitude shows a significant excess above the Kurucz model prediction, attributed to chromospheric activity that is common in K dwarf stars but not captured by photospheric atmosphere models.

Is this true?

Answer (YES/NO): YES